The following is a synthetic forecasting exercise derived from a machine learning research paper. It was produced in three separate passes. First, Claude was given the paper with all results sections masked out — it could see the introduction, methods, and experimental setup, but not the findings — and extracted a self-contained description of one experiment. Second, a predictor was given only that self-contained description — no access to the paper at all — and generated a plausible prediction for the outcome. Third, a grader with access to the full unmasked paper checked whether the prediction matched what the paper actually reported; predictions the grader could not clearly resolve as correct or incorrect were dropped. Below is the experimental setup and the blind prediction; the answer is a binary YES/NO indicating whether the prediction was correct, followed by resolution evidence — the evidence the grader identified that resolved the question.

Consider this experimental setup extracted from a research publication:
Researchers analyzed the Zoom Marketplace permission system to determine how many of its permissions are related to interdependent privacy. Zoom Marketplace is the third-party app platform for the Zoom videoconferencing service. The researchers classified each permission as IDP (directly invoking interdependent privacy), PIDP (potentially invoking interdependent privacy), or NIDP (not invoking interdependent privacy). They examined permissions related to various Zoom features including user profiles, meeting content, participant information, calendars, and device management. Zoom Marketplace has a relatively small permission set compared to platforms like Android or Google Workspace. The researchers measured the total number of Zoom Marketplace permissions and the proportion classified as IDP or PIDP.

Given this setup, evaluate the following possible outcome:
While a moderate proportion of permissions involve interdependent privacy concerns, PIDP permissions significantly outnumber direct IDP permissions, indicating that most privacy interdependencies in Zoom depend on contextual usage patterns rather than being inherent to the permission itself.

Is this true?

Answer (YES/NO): NO